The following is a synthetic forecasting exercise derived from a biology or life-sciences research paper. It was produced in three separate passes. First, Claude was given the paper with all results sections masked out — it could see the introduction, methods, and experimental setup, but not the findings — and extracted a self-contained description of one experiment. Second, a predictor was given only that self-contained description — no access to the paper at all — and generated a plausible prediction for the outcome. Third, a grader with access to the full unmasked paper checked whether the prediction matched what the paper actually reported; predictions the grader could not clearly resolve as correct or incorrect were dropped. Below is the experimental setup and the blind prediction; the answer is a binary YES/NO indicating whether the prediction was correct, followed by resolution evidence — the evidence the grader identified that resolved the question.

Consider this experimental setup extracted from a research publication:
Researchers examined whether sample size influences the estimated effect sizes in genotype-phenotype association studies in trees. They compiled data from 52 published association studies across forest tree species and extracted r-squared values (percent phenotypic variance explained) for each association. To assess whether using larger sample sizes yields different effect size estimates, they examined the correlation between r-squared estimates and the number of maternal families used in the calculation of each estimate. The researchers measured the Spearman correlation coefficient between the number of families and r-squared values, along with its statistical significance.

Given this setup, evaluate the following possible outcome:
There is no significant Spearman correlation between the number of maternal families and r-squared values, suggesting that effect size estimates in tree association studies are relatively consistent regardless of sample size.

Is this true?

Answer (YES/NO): YES